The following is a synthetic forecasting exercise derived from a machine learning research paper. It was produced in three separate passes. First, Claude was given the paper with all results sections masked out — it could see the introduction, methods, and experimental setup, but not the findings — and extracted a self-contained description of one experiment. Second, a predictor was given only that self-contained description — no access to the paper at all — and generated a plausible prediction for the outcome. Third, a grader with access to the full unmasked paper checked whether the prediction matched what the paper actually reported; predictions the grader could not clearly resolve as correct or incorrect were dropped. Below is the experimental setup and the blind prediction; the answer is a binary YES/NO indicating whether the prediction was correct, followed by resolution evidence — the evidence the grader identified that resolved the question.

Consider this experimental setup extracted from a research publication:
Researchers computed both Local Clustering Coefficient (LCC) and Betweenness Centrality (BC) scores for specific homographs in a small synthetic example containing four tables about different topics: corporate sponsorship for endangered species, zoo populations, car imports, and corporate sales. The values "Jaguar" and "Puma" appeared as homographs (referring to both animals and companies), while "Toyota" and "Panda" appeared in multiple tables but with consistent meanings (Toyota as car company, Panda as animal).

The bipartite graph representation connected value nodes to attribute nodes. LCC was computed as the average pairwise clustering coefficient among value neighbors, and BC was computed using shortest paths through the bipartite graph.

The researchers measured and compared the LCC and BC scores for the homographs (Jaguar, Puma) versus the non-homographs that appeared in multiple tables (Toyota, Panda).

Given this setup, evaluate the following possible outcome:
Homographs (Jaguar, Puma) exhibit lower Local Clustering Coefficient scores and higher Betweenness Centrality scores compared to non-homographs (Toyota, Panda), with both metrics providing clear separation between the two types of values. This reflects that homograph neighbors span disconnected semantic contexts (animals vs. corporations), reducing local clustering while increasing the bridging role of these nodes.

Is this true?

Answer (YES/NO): NO